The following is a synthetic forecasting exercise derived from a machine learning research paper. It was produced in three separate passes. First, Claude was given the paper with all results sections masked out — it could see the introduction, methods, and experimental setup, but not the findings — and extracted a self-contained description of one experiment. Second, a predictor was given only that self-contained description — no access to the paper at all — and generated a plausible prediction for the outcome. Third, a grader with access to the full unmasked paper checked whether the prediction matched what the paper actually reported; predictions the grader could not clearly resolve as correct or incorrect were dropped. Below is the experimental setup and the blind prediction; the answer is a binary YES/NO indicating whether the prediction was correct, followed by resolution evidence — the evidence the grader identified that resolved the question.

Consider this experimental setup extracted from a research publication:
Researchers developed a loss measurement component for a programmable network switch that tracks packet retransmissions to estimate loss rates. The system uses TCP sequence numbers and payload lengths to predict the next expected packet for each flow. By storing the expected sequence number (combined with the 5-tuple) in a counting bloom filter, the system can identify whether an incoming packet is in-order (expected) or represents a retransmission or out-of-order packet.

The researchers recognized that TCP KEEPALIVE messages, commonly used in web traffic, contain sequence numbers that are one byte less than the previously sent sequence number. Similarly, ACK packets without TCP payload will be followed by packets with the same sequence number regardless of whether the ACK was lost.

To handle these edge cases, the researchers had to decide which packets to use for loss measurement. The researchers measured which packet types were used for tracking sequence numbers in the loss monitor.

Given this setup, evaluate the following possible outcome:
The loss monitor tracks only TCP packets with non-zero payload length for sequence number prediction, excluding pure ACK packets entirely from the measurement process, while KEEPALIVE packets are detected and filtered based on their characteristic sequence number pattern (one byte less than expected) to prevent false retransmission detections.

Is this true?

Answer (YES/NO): NO